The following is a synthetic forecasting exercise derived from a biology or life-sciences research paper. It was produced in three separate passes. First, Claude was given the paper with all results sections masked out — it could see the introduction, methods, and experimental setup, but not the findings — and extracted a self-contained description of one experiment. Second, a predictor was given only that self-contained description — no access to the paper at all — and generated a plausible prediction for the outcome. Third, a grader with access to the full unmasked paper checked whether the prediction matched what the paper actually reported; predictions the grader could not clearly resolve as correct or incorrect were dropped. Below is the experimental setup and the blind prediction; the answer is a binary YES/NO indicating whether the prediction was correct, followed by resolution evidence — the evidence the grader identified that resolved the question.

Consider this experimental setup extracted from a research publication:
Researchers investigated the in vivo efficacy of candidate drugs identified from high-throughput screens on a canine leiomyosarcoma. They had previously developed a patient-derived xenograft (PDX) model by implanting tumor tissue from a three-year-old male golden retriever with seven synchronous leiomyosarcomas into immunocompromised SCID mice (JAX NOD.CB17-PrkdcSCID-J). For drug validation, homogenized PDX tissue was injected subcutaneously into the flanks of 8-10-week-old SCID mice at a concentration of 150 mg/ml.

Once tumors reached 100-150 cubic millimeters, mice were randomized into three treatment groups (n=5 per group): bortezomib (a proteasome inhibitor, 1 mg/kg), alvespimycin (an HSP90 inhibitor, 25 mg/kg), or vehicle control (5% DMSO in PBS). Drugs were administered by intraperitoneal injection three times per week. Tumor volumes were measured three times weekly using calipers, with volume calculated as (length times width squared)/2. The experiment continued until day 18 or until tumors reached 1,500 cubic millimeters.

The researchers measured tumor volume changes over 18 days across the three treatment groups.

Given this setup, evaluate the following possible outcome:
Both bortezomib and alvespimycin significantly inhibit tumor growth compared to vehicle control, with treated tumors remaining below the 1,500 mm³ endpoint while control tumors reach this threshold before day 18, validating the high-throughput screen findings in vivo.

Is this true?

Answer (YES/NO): NO